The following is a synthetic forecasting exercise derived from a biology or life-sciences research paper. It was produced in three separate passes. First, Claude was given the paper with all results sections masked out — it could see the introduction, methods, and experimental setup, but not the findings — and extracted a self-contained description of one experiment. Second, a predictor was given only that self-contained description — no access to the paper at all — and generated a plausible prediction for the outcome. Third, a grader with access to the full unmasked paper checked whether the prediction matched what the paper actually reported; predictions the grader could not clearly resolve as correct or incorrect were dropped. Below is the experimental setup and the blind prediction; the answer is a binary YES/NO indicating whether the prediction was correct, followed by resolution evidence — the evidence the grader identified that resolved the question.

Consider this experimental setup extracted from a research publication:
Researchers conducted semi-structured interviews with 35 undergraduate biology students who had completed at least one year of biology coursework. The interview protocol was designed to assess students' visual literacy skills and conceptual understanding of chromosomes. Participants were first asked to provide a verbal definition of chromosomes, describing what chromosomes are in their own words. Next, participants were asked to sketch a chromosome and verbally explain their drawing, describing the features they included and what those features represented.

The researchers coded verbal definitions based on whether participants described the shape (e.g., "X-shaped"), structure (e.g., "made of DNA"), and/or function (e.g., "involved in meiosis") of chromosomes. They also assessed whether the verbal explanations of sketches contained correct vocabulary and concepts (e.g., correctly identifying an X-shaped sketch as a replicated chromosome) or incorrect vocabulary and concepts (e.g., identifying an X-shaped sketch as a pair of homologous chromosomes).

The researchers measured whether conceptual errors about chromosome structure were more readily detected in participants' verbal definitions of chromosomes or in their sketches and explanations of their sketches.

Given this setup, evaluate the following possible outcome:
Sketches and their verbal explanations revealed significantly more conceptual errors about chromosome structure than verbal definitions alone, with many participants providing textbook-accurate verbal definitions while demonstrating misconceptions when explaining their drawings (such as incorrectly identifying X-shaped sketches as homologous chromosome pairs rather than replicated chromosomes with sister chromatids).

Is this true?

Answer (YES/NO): YES